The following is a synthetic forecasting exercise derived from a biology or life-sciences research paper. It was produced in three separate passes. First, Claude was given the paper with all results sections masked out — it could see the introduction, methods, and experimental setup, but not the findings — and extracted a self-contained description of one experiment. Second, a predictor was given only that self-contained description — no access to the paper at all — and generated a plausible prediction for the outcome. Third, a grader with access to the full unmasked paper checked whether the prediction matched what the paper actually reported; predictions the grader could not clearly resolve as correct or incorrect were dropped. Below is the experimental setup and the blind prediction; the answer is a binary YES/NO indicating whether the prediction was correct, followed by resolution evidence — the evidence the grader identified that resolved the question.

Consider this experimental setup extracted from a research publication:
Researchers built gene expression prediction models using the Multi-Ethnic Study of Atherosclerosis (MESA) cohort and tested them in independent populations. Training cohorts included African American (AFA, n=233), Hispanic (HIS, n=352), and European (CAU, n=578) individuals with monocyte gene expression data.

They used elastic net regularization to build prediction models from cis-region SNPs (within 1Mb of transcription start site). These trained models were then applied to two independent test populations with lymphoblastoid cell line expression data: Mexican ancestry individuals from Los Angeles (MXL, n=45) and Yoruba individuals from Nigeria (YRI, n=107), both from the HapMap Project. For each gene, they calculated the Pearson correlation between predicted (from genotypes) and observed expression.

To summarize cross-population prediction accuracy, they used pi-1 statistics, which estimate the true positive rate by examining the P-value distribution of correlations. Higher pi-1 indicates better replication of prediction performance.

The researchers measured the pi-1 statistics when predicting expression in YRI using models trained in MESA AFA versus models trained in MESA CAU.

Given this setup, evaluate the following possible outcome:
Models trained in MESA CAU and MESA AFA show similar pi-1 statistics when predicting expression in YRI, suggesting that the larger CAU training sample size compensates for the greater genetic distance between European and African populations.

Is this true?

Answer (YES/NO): NO